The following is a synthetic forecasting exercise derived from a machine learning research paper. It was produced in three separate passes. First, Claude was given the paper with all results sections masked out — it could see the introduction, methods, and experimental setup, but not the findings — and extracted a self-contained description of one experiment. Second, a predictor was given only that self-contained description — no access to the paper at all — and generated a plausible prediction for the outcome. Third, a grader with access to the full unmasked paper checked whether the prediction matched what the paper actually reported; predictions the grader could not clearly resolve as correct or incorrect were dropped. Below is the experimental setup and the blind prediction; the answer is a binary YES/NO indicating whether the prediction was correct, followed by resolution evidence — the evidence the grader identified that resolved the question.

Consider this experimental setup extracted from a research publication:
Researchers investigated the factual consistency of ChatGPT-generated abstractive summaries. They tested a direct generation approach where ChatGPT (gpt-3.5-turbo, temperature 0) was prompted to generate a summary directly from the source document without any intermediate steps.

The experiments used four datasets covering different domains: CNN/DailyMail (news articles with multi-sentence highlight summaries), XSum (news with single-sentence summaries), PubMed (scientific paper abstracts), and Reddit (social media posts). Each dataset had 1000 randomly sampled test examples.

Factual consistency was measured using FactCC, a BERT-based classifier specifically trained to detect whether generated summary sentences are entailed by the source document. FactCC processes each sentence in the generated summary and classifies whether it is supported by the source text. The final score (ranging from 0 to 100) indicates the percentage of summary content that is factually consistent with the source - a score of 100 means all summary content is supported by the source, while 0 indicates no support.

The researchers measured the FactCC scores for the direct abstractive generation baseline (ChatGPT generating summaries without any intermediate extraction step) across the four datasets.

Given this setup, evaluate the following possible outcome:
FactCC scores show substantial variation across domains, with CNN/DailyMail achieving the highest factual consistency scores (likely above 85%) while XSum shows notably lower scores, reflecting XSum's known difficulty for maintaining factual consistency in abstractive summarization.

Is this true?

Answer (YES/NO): NO